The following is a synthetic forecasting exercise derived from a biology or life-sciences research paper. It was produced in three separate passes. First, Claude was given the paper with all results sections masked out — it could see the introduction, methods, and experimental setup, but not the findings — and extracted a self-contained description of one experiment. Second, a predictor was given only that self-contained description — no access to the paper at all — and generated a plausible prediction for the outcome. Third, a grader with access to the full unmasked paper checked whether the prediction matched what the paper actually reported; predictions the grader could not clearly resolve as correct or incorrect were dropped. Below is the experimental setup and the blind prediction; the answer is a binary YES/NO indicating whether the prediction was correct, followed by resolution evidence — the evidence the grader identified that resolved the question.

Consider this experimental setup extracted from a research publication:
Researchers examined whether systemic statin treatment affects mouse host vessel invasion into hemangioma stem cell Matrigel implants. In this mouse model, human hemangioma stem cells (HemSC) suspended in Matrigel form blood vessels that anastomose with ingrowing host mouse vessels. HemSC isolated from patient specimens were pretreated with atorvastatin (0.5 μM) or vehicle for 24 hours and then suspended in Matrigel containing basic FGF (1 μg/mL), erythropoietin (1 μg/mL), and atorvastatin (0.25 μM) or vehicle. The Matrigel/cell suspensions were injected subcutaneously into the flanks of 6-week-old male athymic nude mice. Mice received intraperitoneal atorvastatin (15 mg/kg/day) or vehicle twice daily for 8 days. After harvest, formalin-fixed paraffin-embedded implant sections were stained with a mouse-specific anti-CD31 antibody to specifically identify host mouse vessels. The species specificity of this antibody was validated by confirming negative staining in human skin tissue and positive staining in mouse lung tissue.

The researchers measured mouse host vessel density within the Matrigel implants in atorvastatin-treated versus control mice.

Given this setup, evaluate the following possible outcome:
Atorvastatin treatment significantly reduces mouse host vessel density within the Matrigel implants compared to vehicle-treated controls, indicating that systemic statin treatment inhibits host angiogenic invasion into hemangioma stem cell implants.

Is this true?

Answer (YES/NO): NO